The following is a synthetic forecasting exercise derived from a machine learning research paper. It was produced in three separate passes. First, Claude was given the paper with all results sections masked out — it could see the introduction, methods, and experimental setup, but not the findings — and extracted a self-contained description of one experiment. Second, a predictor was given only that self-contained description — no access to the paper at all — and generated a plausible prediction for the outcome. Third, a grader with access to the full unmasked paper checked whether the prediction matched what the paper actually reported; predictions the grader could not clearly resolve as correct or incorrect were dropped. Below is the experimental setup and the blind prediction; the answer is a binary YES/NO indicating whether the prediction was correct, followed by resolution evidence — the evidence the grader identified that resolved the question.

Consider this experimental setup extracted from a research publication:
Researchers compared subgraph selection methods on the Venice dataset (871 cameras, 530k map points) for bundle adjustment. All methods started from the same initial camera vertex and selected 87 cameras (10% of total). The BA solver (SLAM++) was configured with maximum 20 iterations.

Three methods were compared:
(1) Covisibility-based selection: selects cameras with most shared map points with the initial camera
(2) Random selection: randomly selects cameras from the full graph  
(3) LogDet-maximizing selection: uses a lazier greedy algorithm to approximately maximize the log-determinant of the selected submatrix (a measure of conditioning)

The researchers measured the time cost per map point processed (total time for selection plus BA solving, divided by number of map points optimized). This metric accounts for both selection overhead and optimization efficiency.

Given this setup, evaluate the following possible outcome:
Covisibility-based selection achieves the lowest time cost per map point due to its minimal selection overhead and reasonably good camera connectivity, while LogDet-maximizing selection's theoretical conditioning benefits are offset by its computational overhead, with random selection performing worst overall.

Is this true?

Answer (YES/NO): YES